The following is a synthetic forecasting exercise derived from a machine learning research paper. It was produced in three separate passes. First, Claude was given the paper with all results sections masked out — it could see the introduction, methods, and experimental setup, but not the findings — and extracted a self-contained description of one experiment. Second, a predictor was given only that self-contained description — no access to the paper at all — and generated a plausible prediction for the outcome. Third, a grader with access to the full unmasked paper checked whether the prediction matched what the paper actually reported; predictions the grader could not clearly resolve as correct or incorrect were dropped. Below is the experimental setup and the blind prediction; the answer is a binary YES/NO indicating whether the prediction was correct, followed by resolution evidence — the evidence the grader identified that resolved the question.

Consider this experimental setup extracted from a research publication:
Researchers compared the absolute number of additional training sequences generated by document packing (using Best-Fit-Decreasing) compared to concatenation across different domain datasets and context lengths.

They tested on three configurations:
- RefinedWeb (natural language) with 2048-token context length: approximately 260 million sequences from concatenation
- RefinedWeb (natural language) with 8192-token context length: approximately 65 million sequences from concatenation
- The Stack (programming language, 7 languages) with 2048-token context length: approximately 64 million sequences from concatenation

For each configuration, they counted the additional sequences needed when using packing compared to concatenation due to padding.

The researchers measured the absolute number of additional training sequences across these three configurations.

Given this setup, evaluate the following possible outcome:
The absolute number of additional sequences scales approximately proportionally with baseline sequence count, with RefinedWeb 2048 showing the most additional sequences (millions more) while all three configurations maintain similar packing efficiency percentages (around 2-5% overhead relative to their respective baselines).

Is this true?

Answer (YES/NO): NO